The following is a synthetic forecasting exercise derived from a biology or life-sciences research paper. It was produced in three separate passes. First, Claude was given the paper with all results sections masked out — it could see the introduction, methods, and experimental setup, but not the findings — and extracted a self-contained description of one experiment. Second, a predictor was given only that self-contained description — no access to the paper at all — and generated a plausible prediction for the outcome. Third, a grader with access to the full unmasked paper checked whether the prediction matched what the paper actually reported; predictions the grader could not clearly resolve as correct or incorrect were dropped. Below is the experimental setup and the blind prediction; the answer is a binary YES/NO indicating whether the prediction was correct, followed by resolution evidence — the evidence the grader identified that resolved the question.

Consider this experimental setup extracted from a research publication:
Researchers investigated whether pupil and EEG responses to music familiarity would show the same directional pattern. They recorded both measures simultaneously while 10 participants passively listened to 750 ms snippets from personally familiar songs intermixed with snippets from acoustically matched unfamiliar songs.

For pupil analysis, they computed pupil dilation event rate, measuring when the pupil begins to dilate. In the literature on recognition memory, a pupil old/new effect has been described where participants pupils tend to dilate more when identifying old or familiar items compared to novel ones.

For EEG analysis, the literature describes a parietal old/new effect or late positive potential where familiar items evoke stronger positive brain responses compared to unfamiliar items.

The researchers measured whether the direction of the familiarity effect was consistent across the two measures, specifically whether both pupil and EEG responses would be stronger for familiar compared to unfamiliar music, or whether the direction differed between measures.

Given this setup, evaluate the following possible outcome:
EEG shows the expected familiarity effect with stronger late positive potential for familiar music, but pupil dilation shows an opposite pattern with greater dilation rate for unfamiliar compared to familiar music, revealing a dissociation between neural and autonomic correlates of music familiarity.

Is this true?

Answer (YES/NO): NO